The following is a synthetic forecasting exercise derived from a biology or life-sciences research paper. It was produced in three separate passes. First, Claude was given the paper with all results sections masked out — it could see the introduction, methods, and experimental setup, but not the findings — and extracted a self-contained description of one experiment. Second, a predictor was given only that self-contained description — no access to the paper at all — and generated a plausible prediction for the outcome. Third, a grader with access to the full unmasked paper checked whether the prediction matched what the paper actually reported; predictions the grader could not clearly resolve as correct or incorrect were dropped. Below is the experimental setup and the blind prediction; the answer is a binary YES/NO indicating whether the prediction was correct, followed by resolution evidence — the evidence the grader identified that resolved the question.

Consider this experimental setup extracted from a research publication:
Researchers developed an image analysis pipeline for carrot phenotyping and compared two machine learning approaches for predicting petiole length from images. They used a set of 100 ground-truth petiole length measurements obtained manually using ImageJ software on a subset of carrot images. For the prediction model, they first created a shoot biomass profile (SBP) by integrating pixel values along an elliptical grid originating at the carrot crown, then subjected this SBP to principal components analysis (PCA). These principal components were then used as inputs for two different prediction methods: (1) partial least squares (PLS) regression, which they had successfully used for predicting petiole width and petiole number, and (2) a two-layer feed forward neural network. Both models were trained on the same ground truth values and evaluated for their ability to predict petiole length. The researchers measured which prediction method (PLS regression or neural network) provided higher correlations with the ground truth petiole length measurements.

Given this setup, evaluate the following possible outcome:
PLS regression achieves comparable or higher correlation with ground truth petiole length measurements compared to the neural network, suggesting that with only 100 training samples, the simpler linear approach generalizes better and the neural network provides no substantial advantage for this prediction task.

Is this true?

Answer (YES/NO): NO